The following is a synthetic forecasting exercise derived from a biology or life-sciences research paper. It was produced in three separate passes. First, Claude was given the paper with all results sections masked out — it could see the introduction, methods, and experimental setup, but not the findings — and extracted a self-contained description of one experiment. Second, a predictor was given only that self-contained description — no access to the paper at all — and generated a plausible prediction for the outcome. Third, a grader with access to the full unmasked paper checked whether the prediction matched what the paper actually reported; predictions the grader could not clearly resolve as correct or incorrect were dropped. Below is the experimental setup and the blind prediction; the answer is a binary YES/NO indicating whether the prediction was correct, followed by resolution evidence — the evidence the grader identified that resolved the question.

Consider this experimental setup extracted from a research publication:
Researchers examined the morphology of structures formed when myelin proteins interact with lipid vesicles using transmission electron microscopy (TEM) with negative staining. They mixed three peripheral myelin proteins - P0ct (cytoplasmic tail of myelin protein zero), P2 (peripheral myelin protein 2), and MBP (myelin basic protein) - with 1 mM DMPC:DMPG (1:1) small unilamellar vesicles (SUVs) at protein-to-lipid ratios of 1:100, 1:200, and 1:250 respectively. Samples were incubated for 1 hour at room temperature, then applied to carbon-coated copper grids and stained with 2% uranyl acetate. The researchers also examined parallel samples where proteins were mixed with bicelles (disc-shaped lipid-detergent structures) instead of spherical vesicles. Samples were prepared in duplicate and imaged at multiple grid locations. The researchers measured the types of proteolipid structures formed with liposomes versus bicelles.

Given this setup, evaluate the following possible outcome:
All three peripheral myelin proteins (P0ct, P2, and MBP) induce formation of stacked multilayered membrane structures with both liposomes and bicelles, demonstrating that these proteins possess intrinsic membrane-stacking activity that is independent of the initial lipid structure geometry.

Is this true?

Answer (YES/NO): NO